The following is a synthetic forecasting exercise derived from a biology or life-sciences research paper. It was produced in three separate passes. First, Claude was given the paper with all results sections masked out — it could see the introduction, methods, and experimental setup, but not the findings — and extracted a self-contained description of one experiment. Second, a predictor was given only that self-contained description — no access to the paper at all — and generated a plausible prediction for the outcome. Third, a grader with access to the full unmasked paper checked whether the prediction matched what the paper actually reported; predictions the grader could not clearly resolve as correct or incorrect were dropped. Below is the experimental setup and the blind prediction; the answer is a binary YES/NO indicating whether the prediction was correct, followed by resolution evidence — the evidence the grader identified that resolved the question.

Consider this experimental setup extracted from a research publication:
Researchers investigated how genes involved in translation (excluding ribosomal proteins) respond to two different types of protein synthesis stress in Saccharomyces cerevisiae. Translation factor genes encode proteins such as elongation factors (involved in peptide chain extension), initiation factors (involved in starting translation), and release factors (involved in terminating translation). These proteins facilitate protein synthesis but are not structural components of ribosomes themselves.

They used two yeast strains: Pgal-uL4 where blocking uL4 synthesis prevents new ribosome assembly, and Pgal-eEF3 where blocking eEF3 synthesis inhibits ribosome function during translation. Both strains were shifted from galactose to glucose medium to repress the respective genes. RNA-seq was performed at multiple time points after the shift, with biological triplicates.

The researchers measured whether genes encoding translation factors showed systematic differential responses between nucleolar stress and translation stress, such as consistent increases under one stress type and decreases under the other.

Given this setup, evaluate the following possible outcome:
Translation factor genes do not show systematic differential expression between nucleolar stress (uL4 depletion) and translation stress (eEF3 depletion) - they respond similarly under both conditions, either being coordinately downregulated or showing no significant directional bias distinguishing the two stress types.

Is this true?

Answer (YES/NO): YES